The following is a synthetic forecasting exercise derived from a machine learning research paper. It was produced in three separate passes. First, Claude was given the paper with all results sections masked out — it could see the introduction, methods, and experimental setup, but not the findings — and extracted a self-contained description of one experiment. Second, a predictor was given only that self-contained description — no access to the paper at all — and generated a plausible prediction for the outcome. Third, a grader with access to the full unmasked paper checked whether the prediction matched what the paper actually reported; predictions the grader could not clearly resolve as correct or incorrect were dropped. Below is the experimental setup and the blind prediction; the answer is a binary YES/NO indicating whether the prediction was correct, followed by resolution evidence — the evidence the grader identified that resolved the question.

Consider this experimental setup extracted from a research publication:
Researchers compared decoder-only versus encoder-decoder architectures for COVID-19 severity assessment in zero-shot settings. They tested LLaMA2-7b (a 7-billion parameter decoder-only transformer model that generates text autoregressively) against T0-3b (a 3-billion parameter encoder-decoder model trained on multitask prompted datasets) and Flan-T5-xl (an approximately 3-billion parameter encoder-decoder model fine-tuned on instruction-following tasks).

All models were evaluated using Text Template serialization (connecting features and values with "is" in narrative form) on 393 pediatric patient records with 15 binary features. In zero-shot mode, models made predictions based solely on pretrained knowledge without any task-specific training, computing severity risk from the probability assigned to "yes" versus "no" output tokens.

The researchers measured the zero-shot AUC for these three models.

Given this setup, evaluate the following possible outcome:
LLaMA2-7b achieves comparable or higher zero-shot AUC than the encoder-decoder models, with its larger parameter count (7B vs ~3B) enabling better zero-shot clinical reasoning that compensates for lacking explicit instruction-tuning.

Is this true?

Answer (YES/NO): NO